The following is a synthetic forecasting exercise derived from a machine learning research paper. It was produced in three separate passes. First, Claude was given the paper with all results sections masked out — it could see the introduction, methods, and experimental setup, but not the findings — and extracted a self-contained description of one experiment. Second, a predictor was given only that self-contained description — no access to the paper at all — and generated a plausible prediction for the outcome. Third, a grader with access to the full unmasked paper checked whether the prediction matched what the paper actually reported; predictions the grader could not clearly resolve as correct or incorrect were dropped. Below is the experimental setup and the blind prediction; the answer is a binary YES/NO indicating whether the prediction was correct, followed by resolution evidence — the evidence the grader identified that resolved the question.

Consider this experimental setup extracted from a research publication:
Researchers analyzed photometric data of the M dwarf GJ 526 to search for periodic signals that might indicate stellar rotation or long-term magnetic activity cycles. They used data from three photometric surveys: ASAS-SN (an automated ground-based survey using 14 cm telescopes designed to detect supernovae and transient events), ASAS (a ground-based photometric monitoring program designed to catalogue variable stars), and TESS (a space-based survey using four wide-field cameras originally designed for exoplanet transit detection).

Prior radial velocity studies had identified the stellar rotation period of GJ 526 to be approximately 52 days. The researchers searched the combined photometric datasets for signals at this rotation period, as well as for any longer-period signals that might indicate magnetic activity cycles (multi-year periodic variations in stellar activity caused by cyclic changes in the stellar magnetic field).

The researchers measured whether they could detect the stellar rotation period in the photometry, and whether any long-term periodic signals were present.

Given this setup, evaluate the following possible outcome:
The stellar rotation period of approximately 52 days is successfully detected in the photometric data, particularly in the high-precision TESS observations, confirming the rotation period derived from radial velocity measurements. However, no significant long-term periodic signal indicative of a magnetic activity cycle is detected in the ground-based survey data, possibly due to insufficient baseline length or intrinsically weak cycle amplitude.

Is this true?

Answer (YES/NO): NO